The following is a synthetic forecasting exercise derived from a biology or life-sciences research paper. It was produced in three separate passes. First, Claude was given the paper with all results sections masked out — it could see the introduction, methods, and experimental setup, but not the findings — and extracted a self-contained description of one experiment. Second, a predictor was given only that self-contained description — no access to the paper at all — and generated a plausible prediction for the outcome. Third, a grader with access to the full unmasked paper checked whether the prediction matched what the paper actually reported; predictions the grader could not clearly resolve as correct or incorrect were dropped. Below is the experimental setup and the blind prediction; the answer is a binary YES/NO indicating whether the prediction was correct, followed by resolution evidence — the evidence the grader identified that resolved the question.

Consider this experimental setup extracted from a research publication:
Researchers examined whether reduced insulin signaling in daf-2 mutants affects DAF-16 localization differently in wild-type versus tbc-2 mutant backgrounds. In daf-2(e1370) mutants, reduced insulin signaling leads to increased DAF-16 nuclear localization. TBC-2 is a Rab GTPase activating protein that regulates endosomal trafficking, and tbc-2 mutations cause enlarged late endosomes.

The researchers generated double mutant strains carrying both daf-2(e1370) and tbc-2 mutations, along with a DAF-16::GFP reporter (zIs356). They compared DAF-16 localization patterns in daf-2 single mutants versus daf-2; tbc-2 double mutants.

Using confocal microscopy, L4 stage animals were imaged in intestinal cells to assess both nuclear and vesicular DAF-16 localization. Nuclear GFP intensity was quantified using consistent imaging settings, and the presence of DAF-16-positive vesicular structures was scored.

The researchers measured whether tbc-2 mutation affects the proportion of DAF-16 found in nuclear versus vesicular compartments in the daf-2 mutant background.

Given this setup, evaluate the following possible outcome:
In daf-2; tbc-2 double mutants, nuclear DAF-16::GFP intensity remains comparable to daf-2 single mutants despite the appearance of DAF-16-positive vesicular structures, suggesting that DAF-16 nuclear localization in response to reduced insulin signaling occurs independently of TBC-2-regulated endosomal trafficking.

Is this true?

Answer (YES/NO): NO